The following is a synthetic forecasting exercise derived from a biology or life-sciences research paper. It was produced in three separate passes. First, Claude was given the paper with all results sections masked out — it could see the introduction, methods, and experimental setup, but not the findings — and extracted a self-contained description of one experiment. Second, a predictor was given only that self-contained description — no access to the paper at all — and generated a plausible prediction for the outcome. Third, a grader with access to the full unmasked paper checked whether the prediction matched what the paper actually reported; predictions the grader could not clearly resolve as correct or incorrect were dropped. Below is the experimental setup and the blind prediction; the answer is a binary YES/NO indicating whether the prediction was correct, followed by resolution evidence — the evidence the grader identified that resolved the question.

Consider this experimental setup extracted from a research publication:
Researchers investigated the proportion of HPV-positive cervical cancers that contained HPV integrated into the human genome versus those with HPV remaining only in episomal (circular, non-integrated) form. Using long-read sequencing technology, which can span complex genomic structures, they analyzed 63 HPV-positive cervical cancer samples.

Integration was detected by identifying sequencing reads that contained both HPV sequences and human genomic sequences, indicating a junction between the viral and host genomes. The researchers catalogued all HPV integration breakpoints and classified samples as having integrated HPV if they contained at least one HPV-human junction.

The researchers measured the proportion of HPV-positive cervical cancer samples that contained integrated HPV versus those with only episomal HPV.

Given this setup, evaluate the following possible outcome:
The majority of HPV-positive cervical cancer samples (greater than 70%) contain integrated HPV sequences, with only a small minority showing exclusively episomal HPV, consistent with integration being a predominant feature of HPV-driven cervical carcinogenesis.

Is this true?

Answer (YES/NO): YES